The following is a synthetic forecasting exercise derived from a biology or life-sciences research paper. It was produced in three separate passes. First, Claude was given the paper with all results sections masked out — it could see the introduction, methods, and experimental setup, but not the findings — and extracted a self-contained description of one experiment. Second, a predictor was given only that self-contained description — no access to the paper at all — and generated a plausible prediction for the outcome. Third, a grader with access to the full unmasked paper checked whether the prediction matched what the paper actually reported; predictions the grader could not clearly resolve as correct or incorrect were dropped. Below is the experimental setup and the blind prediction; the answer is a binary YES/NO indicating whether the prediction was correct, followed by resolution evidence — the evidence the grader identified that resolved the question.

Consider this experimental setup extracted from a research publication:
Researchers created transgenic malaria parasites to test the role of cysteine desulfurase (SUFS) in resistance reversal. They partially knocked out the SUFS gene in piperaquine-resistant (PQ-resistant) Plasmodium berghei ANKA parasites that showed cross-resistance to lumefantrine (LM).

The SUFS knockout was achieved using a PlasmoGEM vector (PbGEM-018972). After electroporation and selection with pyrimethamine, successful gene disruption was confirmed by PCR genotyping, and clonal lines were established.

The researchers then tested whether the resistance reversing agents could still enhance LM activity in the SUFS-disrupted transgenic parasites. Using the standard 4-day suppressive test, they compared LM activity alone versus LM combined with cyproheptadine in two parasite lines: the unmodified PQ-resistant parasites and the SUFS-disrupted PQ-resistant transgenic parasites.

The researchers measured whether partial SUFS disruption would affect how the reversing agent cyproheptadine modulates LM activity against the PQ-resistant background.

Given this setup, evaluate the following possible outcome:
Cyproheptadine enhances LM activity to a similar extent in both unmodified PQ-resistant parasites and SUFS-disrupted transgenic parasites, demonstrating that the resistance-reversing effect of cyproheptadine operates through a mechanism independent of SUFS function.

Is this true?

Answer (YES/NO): NO